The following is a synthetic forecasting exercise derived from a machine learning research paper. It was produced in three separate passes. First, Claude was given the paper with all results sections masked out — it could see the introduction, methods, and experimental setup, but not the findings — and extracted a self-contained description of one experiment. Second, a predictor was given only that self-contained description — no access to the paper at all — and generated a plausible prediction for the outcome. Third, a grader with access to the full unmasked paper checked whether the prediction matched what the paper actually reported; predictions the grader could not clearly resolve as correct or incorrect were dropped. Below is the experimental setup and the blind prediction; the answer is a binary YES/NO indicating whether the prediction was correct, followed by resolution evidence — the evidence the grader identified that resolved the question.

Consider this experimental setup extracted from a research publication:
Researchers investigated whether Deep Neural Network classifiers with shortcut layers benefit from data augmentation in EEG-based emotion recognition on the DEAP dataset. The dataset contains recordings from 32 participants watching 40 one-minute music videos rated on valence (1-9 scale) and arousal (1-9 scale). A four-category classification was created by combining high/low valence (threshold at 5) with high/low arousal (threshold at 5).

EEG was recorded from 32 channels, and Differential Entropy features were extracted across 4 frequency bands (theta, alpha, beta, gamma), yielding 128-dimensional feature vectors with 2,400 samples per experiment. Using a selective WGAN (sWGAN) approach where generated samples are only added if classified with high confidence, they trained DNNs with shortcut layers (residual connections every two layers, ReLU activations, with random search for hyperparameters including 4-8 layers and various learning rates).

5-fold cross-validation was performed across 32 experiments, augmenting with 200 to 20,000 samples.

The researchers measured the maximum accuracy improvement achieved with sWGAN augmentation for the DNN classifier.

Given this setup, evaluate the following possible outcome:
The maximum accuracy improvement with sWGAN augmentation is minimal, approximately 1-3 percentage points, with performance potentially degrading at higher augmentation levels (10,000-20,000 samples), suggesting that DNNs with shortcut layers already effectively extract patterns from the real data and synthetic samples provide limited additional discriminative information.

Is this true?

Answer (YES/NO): NO